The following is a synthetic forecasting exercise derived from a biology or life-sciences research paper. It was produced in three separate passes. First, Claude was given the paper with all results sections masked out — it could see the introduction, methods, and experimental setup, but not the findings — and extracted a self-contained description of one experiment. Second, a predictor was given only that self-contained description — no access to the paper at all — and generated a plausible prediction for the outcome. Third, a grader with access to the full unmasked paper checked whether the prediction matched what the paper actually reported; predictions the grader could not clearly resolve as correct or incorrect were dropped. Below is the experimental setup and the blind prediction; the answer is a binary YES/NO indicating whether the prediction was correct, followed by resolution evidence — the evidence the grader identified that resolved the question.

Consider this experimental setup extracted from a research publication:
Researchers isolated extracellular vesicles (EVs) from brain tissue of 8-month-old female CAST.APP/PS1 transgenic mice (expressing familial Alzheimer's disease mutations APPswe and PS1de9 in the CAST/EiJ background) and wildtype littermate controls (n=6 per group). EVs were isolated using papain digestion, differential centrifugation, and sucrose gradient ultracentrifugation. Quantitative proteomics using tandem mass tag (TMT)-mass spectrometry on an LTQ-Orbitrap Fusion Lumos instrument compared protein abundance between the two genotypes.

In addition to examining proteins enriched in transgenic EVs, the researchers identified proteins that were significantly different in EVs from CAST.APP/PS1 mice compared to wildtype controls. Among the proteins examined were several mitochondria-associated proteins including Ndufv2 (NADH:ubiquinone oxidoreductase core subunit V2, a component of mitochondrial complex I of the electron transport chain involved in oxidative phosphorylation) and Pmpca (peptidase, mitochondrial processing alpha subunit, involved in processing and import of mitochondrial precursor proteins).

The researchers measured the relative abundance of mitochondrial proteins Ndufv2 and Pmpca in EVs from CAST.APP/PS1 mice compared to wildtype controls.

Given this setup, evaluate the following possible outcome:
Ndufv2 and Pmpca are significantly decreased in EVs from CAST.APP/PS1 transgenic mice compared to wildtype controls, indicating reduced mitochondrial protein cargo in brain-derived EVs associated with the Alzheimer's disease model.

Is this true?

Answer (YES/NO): YES